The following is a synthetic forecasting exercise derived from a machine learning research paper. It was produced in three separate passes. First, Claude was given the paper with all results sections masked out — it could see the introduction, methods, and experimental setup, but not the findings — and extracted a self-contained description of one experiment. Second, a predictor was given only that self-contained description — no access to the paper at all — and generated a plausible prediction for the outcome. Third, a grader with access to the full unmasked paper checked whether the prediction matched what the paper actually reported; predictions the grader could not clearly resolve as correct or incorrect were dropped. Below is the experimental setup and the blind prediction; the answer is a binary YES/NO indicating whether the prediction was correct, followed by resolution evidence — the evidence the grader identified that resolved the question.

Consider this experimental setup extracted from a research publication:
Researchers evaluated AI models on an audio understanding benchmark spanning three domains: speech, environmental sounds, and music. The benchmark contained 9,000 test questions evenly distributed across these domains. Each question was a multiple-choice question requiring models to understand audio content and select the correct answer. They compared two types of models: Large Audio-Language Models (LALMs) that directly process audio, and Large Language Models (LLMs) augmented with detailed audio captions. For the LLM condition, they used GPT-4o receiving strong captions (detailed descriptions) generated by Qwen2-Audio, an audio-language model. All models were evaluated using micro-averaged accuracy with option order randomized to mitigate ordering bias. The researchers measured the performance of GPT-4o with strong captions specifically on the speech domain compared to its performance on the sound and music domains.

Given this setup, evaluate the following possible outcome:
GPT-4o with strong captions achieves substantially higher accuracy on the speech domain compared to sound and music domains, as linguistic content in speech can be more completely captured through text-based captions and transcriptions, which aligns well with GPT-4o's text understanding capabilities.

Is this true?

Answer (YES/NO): YES